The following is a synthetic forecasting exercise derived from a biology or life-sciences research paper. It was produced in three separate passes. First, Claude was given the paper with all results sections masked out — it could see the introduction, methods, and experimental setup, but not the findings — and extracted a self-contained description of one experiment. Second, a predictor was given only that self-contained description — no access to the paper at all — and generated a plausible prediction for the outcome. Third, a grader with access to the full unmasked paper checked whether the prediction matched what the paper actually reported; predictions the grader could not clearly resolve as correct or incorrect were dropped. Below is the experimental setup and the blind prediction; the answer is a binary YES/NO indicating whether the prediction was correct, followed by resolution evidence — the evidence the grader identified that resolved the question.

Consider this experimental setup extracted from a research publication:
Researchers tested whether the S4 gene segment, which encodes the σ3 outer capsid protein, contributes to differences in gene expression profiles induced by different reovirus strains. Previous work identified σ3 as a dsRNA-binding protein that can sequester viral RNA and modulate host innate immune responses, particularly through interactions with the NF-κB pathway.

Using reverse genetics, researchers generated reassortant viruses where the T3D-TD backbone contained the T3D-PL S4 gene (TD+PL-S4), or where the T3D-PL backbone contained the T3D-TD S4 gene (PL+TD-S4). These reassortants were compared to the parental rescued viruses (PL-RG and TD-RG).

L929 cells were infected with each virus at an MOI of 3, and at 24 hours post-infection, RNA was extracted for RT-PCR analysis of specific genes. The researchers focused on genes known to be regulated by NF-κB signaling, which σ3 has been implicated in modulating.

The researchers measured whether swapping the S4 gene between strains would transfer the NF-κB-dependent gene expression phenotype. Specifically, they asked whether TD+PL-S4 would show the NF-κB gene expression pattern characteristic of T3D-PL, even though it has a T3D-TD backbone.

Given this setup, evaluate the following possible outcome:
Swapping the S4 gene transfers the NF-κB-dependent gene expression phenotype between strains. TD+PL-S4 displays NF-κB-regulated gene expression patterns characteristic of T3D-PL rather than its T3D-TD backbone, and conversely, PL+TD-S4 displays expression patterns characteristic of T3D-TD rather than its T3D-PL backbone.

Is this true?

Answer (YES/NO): YES